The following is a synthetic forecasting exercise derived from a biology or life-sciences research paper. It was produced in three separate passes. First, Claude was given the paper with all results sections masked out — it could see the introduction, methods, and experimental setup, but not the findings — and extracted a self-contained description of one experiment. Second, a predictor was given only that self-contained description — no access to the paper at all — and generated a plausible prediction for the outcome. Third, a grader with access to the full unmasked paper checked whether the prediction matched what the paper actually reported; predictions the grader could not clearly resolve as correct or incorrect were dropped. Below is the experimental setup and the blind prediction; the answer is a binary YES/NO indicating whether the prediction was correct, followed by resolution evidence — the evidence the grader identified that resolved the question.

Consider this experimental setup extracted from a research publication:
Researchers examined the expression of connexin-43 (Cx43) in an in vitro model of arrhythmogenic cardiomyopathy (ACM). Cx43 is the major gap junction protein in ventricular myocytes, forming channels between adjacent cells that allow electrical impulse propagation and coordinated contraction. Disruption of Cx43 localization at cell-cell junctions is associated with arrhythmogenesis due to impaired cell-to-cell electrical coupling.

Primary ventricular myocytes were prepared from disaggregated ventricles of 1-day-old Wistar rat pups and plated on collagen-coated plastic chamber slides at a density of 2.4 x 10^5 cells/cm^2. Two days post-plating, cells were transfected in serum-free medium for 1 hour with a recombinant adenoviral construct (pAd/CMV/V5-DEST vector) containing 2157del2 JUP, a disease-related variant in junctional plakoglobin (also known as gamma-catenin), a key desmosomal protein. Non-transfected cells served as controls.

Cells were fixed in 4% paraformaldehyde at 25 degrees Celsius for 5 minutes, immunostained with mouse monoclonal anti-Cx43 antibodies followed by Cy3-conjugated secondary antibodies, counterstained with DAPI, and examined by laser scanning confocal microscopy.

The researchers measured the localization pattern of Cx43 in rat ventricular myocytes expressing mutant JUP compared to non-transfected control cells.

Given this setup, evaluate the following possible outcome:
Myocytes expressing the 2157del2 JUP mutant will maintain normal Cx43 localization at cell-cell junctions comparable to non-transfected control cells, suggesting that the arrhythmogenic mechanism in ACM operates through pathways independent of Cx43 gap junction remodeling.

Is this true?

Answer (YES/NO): NO